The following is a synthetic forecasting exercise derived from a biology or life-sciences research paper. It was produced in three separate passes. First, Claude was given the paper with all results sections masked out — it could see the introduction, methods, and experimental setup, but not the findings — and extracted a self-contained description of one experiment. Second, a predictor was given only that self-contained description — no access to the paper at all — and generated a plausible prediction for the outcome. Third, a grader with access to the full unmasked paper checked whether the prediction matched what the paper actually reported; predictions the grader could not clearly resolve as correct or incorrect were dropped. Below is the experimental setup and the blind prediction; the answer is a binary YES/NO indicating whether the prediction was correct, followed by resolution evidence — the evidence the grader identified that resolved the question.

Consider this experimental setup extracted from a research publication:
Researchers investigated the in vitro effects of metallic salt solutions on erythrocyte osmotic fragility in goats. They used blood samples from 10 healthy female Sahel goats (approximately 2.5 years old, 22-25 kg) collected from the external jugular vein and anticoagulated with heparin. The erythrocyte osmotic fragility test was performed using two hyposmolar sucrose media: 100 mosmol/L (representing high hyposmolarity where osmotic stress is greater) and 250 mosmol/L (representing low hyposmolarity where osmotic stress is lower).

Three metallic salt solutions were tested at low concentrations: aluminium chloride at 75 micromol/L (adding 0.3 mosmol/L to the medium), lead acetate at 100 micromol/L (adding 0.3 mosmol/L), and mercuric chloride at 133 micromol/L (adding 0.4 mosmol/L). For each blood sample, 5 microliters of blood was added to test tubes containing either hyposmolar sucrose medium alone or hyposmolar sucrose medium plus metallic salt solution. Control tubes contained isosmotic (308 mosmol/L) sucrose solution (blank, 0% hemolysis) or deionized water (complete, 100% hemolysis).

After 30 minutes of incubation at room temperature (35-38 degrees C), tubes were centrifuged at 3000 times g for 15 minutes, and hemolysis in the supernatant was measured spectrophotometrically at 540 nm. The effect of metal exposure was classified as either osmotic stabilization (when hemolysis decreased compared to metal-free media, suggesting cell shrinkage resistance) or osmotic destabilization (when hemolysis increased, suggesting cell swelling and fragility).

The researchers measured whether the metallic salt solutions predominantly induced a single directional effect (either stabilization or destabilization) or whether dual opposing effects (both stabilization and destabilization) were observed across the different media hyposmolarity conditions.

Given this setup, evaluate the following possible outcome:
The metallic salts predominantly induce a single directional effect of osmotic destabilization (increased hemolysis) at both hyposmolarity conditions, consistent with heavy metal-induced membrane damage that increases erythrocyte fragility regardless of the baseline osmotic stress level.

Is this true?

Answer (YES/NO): NO